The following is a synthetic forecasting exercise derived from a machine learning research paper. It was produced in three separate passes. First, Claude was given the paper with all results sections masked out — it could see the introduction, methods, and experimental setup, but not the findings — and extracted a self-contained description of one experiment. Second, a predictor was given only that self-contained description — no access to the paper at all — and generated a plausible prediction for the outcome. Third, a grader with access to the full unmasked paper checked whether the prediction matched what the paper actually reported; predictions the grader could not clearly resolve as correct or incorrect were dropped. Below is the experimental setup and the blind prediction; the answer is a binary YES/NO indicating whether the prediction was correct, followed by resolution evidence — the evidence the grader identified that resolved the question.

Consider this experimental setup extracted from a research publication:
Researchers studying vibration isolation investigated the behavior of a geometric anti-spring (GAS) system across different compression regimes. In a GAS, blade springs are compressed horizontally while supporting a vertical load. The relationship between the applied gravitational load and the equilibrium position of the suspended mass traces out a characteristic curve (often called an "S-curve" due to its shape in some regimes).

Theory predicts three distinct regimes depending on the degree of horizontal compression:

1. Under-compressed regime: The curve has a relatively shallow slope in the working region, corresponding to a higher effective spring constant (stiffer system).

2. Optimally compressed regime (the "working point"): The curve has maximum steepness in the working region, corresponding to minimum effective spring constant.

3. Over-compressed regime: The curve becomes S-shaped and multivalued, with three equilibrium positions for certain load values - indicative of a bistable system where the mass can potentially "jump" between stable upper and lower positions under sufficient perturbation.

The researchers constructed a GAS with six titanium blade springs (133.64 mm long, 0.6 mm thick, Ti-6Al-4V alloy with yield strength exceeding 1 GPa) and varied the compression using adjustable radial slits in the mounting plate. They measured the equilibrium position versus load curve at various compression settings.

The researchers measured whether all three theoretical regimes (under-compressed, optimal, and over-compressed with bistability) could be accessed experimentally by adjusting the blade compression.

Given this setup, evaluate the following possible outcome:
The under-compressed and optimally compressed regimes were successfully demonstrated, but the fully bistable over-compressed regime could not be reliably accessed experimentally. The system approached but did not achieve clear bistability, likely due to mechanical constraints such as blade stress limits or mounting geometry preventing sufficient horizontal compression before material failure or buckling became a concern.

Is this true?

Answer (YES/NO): NO